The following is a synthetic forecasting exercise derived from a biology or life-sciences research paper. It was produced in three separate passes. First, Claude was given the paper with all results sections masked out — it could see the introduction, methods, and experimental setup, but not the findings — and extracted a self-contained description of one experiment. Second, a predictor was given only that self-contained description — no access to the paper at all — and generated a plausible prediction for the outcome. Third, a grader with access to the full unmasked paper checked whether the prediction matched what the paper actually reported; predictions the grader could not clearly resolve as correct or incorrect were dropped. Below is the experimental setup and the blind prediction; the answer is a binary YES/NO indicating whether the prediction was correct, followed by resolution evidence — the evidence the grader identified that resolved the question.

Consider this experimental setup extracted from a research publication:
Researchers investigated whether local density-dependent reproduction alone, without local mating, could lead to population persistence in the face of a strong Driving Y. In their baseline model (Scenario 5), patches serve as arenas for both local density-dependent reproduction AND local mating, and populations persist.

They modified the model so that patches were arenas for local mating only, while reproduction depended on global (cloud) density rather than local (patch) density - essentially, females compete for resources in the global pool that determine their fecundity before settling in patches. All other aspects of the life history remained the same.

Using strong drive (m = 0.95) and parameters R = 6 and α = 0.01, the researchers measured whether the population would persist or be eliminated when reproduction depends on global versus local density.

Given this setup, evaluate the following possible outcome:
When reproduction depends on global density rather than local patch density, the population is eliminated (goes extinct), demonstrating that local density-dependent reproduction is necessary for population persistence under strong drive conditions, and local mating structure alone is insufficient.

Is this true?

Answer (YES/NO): NO